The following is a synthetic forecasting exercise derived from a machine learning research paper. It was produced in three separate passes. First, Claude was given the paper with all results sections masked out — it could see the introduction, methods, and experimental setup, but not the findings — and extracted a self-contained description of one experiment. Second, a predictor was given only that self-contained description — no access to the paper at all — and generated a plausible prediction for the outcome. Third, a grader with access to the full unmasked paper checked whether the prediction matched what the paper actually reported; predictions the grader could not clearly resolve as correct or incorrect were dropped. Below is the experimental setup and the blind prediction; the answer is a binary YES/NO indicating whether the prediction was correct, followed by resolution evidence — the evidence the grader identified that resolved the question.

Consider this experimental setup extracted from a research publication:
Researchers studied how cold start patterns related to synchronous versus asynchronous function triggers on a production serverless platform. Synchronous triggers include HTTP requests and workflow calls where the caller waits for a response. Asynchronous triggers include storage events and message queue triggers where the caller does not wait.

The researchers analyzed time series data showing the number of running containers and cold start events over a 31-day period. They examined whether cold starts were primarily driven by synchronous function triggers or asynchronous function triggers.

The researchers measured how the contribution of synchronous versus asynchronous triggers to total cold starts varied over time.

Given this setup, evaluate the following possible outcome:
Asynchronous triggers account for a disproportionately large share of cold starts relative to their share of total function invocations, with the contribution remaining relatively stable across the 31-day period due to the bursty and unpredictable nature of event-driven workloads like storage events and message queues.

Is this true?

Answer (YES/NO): NO